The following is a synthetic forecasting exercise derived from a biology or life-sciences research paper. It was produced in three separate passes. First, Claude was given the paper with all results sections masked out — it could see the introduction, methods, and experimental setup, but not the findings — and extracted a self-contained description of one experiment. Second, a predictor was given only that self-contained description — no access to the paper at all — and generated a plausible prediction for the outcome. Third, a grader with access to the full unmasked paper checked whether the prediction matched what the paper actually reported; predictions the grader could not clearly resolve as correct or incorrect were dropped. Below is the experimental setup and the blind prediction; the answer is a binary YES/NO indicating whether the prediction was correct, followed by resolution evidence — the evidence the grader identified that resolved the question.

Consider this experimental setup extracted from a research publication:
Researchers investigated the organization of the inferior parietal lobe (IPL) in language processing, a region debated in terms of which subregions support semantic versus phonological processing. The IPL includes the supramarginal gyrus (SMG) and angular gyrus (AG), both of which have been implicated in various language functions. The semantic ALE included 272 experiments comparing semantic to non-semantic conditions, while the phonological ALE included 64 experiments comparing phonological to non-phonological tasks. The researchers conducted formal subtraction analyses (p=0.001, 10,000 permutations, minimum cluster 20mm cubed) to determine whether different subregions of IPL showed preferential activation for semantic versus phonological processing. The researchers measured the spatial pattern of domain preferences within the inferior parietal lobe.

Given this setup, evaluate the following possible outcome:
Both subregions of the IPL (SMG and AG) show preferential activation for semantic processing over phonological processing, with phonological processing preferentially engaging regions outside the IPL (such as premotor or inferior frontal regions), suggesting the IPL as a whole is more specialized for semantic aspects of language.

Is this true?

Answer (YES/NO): NO